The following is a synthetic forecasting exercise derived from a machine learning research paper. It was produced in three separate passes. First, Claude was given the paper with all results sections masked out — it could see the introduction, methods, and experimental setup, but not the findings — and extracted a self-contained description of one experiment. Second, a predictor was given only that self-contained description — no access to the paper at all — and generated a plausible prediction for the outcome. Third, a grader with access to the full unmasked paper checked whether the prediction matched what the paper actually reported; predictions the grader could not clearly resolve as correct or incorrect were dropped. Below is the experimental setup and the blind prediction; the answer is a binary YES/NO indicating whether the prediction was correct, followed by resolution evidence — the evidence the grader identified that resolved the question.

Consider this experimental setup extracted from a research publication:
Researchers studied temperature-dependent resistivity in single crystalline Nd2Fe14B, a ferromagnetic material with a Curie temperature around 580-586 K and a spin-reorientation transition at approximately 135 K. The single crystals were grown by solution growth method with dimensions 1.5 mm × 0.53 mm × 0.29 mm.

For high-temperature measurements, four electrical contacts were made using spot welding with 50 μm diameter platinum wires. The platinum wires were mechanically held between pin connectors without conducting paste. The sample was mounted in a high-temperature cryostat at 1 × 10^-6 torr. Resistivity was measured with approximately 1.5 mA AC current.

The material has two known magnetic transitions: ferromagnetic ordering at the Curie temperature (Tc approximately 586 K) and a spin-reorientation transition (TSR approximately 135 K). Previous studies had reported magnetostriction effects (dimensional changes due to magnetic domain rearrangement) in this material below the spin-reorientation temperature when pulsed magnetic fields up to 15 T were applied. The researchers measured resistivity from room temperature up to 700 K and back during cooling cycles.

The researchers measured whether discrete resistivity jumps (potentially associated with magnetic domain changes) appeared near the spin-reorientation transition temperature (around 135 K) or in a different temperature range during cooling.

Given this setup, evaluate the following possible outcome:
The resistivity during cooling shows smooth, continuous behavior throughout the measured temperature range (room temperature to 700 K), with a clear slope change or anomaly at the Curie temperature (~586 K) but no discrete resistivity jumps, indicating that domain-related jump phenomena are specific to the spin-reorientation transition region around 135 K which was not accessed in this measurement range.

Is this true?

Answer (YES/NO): NO